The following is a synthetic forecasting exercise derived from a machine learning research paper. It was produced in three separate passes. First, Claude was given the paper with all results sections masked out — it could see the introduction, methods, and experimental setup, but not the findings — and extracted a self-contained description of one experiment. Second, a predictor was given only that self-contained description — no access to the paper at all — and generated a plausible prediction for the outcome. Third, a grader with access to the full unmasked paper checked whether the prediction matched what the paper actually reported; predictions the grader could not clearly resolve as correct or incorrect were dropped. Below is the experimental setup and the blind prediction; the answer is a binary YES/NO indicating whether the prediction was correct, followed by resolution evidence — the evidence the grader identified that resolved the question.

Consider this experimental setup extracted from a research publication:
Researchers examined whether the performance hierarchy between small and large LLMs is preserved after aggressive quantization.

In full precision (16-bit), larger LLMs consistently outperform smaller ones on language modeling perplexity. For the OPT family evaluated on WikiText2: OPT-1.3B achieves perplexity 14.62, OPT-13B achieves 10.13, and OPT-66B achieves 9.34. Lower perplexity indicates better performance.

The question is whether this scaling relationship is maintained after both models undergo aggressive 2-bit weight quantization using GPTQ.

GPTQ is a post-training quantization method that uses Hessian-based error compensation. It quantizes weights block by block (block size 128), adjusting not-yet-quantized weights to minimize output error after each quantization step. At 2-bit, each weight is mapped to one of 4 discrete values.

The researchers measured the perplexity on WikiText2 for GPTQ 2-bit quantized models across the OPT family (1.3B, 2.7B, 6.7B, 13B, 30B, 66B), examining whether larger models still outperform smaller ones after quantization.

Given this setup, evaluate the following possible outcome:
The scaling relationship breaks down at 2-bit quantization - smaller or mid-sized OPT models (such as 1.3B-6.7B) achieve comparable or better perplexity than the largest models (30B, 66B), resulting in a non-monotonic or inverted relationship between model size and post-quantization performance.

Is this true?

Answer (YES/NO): NO